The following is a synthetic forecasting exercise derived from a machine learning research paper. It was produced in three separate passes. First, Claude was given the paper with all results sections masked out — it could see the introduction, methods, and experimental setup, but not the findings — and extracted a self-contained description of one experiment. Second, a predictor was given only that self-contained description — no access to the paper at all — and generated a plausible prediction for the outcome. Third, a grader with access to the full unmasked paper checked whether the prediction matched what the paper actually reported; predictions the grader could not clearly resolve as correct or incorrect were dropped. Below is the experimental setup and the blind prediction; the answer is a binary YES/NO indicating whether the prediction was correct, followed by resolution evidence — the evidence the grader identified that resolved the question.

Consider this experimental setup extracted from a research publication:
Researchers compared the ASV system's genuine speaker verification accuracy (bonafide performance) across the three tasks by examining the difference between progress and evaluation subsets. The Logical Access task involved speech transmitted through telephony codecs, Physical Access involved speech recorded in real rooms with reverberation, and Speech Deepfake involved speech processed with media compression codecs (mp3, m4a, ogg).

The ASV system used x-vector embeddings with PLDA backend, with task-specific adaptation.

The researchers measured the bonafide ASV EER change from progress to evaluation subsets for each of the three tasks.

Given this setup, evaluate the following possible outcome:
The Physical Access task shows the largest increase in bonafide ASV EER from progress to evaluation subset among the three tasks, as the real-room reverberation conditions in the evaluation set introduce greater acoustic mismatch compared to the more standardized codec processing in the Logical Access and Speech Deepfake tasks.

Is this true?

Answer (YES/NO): NO